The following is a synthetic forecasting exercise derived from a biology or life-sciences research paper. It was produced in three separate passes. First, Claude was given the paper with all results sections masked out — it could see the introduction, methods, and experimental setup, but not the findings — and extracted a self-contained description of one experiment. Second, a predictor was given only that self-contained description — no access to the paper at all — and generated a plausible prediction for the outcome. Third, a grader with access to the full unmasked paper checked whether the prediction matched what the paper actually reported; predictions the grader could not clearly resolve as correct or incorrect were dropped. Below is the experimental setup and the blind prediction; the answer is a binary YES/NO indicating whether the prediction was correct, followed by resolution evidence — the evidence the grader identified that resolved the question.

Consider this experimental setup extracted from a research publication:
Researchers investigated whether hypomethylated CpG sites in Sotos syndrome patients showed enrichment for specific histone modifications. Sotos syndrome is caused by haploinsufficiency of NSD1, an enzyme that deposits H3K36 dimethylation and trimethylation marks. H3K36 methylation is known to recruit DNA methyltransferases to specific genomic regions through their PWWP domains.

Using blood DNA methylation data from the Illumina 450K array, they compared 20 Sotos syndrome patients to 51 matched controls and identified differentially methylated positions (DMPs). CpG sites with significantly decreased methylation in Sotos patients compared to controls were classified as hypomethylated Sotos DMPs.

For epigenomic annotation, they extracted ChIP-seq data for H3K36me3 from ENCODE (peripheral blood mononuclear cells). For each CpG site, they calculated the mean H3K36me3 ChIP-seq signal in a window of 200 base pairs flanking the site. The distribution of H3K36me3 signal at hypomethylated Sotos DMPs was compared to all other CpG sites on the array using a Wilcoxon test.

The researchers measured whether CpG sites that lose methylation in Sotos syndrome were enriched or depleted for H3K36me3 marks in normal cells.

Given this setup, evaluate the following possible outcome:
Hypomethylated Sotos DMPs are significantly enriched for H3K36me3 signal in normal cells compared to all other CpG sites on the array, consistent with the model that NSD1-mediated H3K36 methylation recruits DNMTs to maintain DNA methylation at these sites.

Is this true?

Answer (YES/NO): NO